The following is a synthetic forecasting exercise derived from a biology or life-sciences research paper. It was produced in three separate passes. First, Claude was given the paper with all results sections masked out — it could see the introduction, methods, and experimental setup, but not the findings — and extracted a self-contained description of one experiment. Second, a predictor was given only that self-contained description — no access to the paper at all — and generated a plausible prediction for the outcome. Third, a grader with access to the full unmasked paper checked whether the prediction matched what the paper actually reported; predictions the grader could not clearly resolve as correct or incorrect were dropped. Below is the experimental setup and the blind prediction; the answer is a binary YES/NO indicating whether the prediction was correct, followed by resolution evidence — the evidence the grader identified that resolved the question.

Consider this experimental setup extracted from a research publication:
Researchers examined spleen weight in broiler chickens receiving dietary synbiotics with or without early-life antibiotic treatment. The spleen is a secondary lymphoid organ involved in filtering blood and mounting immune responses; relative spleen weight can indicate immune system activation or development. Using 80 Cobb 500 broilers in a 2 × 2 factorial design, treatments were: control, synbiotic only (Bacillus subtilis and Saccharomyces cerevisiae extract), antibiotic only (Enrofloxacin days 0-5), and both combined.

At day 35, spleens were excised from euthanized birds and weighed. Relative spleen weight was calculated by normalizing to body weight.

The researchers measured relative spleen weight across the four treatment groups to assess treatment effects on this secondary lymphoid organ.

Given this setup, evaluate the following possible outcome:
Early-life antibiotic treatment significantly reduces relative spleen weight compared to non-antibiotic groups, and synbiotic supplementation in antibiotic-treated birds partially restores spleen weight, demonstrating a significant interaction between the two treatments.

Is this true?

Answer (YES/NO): NO